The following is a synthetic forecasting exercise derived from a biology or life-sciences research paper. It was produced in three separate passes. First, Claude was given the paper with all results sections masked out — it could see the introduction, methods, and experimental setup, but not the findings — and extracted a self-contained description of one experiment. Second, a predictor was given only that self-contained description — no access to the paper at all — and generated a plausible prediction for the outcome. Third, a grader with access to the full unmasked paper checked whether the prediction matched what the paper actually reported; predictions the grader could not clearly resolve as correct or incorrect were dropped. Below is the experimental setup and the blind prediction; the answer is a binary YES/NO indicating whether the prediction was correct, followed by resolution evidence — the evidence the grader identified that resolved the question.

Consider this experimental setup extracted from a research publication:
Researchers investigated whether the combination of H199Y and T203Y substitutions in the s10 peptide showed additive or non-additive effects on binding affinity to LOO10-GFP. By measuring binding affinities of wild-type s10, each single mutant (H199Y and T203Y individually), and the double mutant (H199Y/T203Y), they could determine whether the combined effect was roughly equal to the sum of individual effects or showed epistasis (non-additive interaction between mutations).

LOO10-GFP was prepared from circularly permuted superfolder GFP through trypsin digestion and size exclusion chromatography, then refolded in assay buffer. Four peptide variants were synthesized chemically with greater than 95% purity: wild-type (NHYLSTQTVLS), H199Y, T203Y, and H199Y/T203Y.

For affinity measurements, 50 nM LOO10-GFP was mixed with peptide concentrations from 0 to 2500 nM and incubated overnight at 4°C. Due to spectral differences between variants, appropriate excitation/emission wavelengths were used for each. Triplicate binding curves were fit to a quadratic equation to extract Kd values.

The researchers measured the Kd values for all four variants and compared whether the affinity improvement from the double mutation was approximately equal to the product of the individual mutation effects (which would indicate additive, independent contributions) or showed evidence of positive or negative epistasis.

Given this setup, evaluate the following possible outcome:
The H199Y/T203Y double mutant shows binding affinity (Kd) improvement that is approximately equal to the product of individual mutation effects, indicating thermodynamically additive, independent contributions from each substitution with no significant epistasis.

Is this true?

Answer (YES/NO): YES